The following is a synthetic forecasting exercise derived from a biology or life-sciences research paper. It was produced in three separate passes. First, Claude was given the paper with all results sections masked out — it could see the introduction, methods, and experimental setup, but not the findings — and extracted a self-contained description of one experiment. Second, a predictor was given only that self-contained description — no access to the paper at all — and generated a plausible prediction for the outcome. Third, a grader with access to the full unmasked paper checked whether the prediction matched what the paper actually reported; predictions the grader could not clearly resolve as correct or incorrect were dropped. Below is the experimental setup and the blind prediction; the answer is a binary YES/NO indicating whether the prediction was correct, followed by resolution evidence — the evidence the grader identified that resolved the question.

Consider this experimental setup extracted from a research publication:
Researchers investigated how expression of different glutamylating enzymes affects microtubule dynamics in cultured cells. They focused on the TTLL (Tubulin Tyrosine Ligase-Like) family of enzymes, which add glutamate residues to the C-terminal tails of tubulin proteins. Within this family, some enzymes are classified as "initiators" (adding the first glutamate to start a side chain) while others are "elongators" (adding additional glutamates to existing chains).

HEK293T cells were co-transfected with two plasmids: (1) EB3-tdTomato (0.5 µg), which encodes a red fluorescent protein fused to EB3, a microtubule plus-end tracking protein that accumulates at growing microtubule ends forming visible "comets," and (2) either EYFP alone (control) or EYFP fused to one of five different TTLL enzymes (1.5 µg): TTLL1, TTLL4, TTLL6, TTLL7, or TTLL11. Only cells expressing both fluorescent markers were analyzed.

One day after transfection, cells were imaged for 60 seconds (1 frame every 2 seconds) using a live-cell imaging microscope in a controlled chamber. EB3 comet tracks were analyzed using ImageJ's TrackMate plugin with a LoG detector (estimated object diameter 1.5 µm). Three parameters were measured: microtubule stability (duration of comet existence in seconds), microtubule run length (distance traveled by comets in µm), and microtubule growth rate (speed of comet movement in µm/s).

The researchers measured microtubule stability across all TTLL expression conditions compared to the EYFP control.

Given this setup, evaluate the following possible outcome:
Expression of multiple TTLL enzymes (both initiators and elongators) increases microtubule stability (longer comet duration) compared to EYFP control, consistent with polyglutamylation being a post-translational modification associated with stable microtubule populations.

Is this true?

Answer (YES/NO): NO